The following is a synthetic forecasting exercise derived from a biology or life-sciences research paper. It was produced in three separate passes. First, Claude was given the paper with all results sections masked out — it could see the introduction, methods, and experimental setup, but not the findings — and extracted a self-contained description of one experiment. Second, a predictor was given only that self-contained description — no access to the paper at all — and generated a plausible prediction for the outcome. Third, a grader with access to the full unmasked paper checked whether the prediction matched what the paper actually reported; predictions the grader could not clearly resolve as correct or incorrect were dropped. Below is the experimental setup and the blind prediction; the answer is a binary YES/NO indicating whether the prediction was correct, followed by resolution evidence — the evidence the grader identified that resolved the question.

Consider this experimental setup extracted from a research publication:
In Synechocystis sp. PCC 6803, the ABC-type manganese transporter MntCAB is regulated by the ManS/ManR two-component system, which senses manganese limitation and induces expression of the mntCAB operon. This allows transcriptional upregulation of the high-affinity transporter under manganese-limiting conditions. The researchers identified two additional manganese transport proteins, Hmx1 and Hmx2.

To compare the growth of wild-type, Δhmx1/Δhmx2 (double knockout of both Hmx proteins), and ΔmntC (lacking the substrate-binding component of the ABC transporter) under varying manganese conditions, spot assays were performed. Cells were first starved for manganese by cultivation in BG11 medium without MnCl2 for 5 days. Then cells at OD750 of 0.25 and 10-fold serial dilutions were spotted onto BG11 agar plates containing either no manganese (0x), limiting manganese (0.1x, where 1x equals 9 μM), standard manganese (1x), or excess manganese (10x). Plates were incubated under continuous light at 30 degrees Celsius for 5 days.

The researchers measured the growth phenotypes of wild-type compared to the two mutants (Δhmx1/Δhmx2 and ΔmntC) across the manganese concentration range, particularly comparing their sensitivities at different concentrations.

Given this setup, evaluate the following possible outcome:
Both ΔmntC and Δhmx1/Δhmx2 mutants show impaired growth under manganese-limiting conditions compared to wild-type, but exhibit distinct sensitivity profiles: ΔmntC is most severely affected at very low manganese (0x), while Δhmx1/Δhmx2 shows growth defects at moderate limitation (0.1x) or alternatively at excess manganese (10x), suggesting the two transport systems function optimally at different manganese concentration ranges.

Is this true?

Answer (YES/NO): NO